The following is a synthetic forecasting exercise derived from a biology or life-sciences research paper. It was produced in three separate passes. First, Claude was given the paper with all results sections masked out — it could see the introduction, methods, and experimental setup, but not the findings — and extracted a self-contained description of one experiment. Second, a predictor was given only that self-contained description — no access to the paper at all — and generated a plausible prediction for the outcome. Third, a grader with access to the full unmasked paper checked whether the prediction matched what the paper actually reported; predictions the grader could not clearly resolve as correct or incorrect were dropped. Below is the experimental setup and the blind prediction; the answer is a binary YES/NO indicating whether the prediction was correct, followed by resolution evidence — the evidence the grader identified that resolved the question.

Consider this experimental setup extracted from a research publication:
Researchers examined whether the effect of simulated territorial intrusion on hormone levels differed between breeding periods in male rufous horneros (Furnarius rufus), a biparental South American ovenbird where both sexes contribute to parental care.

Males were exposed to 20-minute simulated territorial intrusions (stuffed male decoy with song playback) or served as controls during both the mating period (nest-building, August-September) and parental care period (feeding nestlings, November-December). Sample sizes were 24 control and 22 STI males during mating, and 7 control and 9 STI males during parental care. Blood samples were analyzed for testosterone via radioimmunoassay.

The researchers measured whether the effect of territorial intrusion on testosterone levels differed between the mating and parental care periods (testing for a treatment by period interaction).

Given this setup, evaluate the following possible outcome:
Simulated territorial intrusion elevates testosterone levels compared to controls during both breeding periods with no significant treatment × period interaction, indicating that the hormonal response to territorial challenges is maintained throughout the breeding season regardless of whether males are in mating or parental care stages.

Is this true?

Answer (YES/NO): NO